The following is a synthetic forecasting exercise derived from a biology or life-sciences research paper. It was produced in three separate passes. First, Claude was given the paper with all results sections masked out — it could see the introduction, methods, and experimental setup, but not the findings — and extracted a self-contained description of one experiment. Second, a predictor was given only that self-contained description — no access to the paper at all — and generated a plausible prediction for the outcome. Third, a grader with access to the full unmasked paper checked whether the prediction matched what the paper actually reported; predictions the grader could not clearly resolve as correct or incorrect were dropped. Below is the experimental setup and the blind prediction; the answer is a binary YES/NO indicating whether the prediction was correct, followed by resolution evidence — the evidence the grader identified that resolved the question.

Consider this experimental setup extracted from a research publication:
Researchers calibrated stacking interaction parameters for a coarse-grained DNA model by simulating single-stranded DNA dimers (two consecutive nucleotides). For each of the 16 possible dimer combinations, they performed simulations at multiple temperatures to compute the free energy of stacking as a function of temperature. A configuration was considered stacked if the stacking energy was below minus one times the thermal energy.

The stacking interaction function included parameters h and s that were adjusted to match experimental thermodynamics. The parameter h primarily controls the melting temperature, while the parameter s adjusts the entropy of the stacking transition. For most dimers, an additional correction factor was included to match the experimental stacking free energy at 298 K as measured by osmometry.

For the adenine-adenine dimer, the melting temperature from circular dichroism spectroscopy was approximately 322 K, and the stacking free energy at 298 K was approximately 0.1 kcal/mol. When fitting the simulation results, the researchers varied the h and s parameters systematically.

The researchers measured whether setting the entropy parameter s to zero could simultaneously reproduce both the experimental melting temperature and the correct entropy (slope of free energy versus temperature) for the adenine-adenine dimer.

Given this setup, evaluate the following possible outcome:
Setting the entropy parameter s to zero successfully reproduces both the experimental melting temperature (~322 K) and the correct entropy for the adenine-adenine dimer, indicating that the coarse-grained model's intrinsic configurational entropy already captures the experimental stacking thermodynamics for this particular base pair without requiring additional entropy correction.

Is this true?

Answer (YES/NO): NO